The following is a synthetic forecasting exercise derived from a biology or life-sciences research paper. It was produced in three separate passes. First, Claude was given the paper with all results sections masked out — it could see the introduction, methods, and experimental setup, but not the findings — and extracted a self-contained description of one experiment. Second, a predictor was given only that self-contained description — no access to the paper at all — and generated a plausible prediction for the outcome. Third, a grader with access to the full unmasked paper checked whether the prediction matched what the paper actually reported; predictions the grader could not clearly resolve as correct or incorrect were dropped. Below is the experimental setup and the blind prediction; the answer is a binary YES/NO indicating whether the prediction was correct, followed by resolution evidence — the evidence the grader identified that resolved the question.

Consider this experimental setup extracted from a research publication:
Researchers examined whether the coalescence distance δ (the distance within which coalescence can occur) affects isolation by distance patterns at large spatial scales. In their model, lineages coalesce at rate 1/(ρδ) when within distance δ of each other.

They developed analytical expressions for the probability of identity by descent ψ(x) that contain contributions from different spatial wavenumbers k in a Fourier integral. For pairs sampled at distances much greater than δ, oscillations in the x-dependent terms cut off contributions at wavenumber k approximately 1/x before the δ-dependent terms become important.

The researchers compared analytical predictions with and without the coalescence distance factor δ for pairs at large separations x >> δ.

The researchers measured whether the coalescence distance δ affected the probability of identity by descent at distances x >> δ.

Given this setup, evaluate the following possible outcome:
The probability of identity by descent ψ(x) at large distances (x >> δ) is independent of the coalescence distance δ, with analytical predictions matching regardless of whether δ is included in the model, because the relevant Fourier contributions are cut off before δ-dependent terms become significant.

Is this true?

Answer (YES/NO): YES